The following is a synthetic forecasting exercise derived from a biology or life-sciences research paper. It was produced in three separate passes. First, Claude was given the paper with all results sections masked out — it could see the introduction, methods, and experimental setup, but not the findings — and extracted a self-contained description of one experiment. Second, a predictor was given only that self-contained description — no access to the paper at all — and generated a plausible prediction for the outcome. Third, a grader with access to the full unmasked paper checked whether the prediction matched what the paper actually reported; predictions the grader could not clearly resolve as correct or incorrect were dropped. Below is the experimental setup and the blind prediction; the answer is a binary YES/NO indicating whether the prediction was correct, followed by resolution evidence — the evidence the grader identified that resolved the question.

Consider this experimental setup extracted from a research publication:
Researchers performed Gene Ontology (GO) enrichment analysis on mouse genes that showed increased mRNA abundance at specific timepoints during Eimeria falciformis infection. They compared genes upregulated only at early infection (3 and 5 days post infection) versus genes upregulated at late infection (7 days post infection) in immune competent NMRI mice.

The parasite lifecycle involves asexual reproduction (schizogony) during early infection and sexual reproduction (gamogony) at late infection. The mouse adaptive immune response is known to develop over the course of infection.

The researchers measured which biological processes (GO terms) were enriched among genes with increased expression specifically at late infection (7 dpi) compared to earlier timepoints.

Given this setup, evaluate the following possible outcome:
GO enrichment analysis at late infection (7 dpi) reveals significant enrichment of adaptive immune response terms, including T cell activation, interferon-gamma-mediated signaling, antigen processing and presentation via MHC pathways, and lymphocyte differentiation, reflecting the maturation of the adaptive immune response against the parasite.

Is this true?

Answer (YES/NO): YES